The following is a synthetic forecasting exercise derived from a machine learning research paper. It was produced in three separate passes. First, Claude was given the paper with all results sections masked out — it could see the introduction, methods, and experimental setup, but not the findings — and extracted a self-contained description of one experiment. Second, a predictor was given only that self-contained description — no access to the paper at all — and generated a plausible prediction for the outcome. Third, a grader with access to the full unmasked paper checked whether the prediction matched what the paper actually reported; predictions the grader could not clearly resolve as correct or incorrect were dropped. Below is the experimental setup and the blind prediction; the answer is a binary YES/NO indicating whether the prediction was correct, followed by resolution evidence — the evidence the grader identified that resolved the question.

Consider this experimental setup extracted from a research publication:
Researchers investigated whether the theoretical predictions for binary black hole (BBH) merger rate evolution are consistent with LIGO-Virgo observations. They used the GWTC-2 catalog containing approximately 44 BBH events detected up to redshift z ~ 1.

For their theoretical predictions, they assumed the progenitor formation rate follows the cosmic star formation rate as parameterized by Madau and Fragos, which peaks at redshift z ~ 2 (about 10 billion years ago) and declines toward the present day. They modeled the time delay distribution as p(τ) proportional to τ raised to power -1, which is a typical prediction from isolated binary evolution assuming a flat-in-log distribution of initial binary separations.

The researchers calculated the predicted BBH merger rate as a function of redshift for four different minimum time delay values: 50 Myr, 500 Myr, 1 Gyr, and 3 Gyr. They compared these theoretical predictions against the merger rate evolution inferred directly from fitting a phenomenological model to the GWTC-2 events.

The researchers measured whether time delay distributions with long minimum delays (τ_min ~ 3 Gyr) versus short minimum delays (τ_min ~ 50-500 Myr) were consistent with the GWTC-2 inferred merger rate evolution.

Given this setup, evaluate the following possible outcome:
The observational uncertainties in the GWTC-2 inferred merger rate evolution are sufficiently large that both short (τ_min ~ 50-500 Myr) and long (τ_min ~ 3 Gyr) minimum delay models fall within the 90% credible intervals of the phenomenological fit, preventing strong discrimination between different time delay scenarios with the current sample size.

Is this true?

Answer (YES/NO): NO